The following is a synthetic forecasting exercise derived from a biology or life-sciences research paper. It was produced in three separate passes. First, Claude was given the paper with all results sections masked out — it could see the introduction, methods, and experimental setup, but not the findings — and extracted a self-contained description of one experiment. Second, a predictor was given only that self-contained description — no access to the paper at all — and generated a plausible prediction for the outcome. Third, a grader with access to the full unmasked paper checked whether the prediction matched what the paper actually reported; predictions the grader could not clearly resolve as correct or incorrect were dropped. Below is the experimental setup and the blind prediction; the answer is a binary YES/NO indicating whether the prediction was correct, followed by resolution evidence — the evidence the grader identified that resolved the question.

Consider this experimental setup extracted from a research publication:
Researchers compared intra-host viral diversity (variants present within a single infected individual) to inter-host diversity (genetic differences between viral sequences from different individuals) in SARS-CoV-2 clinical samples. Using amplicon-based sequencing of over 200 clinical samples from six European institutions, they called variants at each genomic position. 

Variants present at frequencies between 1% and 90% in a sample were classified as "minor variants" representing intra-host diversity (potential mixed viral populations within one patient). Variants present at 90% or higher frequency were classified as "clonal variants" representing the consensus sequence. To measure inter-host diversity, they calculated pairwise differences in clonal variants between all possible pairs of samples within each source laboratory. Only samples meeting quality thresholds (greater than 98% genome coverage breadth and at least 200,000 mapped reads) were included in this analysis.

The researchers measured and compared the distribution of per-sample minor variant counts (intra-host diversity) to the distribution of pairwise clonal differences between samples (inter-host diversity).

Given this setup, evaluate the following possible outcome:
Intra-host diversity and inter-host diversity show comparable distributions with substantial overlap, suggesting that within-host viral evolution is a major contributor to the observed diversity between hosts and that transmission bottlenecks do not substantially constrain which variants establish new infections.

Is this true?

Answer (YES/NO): NO